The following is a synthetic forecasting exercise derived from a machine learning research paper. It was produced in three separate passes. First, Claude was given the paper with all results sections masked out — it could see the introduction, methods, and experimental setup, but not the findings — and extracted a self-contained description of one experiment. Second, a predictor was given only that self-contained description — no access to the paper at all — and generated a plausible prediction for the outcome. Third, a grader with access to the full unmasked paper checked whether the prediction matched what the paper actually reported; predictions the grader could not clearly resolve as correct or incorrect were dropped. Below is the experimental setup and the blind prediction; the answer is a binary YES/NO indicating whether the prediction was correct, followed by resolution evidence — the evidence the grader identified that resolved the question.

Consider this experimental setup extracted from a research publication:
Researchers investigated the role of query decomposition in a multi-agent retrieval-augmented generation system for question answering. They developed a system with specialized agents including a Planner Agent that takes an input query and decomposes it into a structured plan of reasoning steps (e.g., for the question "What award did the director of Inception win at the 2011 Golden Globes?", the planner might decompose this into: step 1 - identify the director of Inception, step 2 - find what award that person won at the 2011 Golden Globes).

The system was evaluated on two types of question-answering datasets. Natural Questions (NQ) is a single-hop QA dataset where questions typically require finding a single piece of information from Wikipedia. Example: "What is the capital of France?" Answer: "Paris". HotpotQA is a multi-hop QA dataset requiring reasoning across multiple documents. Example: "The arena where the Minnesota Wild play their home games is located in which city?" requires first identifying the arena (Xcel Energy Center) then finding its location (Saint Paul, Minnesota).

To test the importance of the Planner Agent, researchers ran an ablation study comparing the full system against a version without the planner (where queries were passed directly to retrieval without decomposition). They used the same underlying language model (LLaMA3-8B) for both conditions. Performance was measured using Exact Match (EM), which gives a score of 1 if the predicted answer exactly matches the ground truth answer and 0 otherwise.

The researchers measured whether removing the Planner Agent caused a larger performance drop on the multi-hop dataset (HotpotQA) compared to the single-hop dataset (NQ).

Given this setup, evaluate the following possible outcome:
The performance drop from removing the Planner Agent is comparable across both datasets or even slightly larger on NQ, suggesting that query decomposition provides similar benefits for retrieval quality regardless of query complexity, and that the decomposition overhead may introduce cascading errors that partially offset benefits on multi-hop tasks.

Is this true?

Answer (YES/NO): NO